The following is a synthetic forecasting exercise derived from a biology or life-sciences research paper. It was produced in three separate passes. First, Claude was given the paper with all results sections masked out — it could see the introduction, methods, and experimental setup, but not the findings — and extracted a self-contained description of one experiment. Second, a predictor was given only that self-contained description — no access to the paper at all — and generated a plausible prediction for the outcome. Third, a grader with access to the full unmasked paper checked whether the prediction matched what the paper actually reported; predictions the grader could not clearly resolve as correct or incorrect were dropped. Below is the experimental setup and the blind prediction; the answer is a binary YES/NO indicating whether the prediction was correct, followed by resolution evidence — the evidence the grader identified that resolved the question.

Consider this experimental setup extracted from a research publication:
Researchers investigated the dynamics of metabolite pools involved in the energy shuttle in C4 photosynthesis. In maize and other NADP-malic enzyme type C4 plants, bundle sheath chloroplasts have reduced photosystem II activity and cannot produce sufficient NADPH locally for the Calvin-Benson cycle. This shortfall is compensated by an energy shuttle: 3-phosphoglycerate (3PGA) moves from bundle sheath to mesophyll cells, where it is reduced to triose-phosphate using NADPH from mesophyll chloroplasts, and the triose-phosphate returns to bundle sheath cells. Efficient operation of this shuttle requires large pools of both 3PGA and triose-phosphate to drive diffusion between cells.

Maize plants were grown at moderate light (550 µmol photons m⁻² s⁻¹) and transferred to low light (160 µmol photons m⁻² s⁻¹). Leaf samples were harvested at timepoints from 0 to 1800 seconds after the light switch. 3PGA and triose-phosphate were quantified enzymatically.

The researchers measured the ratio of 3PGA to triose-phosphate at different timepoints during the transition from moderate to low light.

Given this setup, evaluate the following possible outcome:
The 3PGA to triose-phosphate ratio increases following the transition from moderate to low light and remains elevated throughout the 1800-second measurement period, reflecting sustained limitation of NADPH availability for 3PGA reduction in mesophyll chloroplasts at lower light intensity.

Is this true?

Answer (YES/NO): NO